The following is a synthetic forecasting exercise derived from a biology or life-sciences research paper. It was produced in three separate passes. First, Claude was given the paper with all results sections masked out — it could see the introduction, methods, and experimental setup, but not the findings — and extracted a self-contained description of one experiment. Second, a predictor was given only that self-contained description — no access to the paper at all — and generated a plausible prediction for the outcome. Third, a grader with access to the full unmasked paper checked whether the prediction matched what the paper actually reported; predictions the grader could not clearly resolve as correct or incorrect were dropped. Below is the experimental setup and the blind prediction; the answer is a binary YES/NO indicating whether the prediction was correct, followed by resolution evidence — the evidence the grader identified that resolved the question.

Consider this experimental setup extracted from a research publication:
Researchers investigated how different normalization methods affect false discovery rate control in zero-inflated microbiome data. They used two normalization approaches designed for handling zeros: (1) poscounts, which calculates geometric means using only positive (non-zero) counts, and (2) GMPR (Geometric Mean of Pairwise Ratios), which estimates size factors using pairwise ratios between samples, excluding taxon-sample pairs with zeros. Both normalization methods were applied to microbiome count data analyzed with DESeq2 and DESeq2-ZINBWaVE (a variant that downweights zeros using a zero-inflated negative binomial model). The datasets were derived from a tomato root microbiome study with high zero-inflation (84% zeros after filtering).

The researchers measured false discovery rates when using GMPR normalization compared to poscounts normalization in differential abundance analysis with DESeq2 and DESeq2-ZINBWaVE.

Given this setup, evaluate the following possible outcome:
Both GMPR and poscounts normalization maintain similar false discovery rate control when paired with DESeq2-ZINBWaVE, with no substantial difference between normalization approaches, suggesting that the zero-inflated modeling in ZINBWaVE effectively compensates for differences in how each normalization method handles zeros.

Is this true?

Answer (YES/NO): NO